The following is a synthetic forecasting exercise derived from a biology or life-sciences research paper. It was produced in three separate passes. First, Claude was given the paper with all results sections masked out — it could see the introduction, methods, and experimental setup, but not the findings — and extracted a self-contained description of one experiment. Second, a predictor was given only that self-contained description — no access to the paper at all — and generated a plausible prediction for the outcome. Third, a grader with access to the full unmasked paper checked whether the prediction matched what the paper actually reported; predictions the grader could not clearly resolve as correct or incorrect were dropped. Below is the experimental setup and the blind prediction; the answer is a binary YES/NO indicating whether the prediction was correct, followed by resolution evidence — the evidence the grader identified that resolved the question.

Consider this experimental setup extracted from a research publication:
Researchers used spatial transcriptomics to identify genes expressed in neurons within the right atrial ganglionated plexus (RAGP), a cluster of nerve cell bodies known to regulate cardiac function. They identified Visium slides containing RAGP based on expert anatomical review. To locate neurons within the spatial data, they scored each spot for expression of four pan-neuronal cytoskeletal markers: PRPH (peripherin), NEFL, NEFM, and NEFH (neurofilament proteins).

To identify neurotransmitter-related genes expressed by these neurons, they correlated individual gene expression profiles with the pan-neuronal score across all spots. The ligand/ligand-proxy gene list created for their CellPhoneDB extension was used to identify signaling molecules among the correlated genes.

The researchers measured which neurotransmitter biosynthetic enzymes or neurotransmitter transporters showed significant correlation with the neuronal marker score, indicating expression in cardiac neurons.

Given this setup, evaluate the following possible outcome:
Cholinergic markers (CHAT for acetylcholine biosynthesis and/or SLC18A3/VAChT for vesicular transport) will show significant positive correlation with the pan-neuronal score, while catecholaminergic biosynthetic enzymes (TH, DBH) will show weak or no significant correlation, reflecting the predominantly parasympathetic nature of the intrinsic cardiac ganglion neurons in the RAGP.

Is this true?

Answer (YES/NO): NO